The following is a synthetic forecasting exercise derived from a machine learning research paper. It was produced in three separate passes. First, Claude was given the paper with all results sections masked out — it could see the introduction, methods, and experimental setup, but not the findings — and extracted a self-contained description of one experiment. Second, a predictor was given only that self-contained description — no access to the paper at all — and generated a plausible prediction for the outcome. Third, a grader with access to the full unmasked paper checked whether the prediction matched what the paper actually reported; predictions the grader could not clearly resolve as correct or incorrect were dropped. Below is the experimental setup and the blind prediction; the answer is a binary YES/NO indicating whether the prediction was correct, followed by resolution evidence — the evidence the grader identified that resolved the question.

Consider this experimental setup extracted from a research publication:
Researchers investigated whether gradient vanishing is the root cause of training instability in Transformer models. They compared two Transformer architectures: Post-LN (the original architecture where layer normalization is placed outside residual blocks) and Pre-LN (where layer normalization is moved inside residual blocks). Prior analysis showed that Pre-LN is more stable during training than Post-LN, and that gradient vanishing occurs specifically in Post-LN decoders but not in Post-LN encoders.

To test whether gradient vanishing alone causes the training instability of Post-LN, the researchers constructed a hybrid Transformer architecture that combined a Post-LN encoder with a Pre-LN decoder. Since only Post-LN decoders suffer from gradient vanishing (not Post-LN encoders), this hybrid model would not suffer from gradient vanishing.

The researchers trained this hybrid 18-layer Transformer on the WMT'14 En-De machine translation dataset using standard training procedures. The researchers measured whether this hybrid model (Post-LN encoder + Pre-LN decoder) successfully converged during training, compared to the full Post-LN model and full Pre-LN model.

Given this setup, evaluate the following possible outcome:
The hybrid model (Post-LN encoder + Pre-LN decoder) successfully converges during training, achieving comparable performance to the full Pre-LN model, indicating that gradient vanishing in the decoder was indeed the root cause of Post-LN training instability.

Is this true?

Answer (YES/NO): NO